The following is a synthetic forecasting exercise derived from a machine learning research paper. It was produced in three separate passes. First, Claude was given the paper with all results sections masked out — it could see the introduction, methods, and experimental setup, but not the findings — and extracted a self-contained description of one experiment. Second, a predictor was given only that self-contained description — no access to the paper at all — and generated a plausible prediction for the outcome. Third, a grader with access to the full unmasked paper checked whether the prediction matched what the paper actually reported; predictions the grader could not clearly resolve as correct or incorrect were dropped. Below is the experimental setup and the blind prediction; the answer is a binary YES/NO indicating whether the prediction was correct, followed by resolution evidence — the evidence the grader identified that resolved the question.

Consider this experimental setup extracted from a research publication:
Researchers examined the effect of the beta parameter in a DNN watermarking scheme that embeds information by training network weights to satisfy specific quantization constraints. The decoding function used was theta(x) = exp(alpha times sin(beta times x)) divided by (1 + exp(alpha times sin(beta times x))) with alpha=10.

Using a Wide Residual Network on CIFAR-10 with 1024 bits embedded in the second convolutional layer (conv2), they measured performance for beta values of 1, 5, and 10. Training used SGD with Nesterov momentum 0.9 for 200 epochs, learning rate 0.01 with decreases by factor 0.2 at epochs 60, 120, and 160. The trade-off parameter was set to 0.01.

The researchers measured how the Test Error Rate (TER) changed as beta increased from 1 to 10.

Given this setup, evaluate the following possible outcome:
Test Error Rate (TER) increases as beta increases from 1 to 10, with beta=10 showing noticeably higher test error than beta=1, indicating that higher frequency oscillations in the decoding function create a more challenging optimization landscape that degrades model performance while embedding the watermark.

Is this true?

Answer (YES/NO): NO